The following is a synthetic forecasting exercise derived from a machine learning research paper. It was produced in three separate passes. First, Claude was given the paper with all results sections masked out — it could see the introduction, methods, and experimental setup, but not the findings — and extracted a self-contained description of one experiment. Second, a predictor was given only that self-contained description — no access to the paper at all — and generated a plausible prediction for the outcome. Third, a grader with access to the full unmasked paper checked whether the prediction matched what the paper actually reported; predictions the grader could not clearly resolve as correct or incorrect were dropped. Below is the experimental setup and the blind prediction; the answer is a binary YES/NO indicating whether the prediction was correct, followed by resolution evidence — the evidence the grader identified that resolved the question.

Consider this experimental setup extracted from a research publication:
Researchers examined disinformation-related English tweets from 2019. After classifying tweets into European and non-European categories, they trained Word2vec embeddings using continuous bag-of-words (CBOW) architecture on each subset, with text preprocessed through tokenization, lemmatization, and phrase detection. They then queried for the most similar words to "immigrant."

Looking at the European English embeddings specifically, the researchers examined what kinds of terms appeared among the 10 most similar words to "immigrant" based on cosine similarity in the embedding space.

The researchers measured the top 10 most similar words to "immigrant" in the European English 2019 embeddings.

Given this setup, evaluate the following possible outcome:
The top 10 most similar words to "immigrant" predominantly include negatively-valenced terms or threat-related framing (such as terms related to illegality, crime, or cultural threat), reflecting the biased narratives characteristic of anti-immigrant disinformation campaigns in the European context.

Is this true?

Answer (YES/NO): NO